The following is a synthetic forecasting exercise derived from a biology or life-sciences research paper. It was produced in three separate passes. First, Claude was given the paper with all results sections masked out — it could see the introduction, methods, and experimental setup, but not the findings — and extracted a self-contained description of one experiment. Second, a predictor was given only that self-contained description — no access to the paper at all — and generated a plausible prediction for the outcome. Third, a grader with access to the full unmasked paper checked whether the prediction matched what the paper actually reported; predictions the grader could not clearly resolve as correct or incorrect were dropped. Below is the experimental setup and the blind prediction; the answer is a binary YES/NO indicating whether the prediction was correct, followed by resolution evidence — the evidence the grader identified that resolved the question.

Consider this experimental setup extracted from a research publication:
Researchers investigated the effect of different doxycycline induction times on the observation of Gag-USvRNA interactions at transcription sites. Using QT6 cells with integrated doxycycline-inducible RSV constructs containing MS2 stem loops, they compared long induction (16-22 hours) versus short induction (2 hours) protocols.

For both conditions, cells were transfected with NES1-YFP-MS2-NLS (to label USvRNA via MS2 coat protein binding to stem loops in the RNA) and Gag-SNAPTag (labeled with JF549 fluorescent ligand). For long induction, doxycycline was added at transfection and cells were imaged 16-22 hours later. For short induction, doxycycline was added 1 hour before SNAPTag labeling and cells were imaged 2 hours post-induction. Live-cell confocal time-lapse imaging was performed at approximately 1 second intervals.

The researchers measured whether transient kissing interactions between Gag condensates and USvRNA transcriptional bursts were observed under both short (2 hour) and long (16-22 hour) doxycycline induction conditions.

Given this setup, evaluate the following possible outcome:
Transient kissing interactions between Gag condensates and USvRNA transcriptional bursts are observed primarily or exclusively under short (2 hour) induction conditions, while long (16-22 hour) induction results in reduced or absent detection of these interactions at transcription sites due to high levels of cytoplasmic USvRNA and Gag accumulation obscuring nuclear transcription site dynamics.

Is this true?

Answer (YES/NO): NO